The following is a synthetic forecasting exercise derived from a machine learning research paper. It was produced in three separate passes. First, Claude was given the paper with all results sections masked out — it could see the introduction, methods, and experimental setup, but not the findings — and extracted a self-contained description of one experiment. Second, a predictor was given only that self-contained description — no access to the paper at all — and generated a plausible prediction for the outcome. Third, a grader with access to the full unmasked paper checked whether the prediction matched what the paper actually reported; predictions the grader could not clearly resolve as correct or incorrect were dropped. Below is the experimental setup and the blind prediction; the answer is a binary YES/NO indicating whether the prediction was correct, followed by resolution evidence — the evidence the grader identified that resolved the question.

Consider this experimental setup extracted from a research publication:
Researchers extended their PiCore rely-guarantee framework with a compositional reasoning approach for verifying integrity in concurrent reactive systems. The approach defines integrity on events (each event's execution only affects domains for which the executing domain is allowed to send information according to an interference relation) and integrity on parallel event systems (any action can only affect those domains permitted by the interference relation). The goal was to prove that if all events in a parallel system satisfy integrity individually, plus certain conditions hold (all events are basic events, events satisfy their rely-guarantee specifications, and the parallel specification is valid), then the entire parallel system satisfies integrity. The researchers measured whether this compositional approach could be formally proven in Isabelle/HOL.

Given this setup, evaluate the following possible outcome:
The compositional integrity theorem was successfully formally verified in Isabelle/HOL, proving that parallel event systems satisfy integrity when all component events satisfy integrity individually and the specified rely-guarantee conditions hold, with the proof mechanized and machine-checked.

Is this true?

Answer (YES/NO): YES